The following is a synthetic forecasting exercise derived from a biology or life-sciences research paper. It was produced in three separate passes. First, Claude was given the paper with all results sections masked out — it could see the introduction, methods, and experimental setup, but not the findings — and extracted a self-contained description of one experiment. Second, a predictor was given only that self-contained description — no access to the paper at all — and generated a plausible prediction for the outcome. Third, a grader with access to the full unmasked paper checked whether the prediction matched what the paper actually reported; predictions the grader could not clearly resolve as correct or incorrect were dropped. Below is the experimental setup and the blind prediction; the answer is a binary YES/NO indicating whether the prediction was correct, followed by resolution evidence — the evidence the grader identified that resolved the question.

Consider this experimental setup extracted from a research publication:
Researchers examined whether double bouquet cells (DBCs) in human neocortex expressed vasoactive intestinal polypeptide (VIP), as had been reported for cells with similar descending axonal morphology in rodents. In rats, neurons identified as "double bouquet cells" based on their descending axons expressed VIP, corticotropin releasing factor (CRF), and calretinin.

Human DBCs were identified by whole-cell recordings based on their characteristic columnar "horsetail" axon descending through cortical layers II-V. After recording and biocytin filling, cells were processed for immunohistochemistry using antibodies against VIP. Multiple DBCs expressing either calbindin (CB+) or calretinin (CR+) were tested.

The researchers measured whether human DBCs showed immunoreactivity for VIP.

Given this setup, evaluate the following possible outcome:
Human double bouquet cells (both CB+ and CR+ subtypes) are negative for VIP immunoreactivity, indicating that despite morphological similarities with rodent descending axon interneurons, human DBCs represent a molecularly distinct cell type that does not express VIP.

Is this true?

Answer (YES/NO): YES